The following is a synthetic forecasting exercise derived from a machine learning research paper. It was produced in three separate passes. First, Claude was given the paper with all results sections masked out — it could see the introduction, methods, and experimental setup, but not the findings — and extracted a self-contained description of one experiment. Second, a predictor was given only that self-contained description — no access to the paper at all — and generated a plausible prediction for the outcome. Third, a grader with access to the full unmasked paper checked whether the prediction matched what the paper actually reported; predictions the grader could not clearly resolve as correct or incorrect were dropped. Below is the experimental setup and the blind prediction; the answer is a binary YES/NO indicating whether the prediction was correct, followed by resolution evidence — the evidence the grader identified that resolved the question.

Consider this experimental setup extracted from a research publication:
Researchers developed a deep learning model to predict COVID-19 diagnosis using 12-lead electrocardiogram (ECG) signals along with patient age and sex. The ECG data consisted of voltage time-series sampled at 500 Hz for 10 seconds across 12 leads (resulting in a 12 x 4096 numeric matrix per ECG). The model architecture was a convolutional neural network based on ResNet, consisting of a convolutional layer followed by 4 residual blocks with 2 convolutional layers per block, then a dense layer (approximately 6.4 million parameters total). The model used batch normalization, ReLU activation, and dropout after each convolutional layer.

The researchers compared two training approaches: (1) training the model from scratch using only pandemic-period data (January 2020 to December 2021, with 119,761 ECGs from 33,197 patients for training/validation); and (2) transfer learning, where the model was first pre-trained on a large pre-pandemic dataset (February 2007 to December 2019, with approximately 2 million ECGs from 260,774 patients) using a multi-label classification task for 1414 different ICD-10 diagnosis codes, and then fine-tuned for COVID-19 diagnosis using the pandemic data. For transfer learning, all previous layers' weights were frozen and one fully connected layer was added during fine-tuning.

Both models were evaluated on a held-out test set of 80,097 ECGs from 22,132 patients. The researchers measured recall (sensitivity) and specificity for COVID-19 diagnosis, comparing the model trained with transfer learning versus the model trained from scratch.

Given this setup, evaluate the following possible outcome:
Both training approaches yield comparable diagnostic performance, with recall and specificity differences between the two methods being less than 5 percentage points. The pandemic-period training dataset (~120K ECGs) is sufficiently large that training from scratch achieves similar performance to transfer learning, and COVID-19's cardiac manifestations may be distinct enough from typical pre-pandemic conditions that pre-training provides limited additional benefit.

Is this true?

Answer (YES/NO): NO